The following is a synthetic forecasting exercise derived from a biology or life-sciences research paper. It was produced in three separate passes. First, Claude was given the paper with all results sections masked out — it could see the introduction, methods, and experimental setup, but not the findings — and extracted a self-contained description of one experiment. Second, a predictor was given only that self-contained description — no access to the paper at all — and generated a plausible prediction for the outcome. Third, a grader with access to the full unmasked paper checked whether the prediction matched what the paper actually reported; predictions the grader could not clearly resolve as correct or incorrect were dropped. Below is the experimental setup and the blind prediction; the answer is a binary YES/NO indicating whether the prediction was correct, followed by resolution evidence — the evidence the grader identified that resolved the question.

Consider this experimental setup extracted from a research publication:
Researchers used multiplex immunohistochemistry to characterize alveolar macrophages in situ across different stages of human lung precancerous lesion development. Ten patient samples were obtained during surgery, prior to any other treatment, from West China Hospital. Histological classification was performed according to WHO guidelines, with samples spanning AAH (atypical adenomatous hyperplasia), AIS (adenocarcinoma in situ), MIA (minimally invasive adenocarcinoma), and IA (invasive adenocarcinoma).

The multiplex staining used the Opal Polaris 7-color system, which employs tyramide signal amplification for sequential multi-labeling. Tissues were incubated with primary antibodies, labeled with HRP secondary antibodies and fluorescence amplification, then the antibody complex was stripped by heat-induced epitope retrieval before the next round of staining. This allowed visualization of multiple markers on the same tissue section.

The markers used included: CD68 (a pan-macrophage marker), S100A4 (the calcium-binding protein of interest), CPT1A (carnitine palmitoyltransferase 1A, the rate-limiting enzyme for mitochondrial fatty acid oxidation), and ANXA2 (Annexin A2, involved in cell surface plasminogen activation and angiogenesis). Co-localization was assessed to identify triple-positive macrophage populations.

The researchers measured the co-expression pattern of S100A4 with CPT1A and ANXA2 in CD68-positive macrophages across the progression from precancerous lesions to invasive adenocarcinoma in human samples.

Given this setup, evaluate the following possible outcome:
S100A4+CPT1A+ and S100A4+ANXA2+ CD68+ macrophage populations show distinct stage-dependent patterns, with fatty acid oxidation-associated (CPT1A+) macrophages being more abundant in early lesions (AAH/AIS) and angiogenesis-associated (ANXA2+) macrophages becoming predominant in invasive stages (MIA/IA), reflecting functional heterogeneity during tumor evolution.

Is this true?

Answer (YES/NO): NO